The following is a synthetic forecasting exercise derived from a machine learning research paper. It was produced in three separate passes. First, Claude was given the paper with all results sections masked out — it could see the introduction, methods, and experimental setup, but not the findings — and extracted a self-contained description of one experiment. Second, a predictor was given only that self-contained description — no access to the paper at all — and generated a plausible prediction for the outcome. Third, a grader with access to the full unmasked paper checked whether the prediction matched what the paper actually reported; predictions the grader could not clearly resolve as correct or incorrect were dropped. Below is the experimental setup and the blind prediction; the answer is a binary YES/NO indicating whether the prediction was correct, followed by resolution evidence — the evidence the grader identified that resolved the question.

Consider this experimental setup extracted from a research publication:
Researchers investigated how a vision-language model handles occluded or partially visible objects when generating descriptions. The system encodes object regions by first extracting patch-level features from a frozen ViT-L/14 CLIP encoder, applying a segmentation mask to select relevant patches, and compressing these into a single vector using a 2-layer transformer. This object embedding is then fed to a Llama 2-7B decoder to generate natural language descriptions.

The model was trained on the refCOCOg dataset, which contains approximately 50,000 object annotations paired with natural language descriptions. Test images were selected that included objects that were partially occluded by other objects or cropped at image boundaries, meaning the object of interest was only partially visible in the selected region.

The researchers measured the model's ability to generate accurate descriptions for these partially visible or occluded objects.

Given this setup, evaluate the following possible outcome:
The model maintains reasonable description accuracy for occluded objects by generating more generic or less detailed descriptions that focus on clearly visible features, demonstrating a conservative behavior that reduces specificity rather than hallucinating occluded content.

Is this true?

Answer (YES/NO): NO